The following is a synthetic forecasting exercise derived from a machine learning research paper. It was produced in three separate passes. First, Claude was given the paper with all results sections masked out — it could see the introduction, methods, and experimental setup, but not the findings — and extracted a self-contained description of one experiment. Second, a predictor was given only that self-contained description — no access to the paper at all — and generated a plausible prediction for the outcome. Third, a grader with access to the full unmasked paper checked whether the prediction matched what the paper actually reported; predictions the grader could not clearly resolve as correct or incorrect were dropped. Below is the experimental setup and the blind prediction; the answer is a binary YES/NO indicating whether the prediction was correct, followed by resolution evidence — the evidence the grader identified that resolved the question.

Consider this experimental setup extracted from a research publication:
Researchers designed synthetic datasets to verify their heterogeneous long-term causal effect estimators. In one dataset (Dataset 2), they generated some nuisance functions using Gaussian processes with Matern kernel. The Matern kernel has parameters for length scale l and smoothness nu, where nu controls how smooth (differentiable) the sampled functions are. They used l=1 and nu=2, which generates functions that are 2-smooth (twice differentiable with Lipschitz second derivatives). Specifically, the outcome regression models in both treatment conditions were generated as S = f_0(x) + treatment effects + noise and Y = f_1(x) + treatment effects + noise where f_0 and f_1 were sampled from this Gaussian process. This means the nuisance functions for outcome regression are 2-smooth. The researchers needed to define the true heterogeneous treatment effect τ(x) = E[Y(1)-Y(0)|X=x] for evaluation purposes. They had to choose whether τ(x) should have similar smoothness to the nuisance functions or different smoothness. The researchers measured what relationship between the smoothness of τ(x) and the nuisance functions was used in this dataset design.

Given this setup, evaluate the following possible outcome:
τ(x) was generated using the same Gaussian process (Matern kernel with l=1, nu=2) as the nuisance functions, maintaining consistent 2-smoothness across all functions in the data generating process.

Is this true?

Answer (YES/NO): NO